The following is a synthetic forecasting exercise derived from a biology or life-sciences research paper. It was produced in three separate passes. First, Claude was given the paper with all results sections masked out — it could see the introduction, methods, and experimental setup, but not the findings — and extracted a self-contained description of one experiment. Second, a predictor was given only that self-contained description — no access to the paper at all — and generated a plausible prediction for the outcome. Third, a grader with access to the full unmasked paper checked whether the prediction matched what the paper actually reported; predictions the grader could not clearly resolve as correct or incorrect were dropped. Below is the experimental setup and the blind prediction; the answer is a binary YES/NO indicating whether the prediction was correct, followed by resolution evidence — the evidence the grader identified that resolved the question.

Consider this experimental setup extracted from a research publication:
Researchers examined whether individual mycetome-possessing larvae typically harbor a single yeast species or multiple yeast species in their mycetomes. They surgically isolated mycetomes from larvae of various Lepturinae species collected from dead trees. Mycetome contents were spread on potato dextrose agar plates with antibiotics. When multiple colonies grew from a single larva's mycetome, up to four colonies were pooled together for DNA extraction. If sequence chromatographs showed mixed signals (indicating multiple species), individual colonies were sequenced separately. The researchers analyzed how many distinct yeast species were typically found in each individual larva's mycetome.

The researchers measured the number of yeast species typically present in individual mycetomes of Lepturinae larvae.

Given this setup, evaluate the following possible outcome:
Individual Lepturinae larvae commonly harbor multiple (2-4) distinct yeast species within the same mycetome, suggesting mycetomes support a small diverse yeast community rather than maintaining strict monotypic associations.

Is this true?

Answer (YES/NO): NO